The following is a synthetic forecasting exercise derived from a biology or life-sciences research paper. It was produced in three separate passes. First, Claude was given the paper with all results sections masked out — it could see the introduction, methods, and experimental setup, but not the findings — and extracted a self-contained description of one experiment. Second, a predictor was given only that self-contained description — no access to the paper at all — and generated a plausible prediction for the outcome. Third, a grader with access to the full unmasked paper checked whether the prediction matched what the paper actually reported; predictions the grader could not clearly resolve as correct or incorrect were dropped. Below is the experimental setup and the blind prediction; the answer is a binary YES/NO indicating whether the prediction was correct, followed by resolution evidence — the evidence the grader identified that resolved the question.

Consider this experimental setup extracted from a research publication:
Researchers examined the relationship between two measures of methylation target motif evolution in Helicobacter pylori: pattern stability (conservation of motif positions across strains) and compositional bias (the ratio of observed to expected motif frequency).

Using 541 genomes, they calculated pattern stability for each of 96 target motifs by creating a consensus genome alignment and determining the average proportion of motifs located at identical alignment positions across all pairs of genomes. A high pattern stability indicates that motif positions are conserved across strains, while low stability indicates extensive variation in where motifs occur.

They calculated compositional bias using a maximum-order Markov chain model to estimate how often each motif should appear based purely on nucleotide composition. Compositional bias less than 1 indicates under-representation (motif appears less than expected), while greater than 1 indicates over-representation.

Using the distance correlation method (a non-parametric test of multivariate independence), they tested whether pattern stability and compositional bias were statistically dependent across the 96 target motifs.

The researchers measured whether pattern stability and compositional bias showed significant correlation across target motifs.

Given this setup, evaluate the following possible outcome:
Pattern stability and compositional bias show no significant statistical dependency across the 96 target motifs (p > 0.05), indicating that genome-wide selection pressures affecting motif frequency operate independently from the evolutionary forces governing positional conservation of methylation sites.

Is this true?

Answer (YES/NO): NO